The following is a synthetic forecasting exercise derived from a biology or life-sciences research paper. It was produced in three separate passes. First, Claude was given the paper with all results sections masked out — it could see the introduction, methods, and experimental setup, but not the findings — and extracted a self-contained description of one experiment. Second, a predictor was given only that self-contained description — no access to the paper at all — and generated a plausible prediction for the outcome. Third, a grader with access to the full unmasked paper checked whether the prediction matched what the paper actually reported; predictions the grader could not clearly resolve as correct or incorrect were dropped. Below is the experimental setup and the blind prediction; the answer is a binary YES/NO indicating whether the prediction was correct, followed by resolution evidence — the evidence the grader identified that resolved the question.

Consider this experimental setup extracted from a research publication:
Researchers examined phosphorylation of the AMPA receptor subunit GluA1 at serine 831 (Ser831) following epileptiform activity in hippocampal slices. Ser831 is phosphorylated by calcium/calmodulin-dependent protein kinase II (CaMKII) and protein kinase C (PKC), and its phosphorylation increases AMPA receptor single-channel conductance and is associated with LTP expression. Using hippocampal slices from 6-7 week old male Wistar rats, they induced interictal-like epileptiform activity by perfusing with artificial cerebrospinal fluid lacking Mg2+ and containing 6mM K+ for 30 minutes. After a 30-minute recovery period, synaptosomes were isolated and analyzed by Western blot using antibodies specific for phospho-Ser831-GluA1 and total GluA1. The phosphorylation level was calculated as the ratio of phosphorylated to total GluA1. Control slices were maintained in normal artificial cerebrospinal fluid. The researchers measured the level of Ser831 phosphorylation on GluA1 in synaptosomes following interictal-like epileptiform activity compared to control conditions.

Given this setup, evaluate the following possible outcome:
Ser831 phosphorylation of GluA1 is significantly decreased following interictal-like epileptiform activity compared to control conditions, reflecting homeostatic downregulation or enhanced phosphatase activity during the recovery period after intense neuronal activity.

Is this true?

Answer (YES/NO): NO